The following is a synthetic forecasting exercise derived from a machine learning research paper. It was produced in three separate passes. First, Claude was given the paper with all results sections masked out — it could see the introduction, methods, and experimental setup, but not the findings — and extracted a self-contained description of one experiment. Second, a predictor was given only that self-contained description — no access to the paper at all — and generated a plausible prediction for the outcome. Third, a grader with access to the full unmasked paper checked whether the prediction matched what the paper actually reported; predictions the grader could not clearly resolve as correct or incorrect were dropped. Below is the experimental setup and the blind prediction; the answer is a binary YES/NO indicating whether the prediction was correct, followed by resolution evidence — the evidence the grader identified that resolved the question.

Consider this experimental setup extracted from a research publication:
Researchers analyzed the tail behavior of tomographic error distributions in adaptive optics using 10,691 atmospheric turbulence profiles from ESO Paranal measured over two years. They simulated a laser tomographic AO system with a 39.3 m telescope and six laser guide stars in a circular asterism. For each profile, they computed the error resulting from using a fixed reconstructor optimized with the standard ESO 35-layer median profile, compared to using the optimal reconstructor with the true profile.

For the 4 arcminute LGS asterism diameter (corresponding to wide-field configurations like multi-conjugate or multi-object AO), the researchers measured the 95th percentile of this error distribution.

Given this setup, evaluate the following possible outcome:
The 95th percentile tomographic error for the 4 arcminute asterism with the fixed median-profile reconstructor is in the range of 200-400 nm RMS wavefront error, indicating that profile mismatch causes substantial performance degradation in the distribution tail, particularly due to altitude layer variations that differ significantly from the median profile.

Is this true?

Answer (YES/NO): NO